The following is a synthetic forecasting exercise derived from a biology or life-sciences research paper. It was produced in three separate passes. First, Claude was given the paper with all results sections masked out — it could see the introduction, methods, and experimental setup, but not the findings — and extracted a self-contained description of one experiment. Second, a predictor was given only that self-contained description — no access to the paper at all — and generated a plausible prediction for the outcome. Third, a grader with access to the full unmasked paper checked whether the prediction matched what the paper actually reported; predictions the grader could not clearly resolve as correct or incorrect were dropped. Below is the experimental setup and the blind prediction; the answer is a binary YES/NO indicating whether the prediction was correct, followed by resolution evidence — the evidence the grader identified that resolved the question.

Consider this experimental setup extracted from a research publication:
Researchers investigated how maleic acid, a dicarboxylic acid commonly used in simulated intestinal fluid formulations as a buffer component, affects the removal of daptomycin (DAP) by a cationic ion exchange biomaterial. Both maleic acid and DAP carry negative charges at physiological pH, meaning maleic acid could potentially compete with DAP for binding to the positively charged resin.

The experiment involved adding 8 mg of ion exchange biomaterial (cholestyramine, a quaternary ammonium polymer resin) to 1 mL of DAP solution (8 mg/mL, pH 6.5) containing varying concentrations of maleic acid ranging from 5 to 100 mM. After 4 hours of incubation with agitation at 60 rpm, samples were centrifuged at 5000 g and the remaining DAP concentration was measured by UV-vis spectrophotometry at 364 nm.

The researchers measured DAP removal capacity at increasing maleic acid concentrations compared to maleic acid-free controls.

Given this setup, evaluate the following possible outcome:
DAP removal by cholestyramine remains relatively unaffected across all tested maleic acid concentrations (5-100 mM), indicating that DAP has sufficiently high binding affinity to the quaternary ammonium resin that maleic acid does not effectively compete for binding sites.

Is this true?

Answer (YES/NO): YES